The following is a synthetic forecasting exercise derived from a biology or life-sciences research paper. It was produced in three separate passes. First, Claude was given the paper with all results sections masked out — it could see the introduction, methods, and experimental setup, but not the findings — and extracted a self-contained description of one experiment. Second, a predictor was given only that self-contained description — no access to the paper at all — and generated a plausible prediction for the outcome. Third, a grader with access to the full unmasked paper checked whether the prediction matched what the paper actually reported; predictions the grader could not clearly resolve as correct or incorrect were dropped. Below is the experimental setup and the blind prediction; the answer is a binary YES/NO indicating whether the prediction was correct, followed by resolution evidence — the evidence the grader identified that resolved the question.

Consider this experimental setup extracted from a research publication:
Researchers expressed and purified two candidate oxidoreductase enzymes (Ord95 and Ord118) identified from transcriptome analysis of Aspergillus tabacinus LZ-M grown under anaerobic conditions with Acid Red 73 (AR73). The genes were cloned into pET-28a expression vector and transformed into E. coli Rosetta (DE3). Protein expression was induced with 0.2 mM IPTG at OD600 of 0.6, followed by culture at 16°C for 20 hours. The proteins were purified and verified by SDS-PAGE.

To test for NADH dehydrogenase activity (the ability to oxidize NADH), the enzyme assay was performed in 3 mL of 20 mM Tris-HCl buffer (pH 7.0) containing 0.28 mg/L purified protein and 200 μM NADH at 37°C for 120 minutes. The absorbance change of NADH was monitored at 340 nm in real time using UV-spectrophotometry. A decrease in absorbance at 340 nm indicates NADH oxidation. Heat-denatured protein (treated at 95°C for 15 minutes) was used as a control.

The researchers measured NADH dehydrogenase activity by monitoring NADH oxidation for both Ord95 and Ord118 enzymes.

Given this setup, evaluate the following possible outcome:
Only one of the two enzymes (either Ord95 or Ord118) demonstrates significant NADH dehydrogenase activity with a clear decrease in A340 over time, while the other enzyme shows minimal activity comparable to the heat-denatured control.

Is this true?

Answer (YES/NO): NO